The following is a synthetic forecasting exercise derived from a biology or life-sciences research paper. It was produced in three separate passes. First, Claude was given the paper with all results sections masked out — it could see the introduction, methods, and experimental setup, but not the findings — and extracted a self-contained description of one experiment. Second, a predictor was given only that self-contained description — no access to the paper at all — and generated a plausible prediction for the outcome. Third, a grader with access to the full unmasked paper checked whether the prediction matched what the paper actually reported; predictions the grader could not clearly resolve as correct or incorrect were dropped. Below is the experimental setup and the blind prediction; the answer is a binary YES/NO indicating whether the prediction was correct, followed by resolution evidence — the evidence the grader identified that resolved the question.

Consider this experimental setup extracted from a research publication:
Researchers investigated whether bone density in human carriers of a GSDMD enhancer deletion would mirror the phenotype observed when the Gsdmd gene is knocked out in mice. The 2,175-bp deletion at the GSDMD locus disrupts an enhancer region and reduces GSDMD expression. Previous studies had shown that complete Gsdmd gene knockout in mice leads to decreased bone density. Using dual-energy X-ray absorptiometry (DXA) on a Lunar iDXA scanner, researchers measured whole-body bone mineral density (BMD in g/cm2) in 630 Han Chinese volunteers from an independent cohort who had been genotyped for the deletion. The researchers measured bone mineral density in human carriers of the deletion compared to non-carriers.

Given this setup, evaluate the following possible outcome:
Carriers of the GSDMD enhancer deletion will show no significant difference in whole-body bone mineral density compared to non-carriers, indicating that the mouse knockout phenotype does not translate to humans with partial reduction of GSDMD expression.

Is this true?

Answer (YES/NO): NO